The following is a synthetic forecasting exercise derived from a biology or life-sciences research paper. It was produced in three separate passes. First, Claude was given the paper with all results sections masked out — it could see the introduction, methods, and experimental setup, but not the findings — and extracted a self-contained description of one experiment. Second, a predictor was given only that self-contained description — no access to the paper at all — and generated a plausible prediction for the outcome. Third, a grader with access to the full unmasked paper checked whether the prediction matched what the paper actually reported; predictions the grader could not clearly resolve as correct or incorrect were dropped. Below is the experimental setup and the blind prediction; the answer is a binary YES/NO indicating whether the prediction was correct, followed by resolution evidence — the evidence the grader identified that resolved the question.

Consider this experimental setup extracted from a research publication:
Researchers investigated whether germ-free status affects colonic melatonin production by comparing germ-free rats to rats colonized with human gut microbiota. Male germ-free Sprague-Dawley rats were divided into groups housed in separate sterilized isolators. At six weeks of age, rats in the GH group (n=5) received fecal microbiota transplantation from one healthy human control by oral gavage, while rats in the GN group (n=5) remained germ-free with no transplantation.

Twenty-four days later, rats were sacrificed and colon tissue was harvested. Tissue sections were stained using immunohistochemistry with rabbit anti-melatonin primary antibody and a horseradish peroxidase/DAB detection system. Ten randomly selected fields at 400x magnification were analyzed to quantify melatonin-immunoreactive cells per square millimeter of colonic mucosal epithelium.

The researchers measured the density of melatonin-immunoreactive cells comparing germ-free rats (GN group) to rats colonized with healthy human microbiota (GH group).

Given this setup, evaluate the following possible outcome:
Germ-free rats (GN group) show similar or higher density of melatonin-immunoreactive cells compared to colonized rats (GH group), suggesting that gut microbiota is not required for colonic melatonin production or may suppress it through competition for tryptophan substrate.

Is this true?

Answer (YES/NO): NO